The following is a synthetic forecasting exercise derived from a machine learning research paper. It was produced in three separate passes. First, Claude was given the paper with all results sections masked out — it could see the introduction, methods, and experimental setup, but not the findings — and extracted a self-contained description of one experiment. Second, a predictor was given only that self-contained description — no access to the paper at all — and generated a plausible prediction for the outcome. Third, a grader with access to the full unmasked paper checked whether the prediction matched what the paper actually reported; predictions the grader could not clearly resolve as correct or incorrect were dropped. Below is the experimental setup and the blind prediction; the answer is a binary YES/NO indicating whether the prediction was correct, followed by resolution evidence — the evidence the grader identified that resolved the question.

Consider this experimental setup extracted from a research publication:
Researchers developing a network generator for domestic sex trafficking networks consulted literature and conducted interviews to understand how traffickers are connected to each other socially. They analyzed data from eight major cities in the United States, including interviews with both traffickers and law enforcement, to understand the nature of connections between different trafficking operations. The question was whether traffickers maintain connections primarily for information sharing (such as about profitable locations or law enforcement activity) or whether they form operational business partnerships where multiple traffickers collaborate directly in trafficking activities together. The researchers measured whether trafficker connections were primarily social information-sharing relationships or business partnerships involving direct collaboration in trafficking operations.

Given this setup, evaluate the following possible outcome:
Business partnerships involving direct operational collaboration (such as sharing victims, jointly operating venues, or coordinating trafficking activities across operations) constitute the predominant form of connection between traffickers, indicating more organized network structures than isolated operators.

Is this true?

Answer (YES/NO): NO